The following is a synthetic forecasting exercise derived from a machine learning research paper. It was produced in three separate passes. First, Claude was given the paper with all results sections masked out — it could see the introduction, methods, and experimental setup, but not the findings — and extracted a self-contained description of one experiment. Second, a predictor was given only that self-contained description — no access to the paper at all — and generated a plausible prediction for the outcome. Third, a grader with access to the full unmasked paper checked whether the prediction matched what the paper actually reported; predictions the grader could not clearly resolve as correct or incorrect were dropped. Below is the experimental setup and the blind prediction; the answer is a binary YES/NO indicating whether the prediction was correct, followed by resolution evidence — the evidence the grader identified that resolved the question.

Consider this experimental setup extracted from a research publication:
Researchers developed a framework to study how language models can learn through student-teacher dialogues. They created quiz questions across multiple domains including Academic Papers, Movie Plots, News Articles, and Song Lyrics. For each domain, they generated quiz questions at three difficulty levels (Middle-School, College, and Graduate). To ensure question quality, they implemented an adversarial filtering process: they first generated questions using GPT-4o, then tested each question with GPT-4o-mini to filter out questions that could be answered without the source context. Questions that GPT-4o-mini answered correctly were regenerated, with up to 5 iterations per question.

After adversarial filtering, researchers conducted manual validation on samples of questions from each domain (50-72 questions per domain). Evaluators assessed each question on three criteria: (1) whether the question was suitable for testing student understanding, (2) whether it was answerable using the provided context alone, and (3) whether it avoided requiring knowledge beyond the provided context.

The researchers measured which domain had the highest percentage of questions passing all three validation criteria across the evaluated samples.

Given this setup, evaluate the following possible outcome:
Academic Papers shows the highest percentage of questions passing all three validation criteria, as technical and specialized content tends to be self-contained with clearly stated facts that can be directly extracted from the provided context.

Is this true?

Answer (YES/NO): NO